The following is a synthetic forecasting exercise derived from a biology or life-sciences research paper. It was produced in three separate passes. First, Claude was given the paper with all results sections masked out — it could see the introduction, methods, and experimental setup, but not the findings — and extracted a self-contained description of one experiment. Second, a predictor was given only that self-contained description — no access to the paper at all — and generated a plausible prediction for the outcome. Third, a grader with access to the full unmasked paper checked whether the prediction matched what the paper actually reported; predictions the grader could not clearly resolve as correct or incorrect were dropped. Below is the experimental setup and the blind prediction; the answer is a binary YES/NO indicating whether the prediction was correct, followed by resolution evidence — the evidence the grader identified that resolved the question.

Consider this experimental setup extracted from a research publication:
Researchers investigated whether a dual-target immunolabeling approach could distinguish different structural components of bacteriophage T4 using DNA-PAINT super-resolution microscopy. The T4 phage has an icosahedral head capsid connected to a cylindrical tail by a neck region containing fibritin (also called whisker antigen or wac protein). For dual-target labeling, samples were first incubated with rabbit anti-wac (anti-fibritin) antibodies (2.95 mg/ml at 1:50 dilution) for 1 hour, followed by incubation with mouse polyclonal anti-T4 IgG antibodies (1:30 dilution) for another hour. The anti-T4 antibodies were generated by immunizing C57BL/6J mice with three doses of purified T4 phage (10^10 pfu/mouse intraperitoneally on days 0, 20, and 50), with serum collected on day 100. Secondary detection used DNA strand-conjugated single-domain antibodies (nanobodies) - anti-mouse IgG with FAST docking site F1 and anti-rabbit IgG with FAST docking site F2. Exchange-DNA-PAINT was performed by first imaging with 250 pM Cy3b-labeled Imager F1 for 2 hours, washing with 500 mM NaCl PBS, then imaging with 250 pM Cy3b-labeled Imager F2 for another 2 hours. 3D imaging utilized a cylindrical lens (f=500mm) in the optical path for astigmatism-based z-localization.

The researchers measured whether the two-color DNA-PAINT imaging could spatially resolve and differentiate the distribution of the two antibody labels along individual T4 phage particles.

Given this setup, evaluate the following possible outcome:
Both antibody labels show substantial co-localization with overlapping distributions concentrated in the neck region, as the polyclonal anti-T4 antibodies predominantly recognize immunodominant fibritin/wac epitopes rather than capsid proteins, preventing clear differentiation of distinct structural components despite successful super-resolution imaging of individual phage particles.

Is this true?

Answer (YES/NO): NO